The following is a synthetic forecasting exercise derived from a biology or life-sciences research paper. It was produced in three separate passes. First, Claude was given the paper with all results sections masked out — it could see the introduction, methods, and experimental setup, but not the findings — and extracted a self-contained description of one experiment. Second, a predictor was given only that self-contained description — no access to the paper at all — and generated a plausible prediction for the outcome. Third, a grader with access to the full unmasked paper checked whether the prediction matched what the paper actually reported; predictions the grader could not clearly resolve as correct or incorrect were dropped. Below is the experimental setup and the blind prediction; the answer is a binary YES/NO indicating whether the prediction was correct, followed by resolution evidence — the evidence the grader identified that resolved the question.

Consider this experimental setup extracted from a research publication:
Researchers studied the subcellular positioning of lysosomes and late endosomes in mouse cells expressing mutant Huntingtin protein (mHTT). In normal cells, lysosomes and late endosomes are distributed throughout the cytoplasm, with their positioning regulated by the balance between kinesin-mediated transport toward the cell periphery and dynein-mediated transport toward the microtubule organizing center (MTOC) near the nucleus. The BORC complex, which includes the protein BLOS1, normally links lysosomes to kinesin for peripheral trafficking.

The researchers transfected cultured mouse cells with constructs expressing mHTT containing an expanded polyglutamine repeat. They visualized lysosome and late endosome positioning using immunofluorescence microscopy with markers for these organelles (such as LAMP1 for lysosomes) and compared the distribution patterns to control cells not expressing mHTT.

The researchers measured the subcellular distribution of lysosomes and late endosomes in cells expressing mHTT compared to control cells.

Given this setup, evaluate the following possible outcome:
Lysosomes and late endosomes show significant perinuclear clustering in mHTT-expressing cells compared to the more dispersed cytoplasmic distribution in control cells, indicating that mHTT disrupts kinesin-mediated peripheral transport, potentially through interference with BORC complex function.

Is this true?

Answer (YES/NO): YES